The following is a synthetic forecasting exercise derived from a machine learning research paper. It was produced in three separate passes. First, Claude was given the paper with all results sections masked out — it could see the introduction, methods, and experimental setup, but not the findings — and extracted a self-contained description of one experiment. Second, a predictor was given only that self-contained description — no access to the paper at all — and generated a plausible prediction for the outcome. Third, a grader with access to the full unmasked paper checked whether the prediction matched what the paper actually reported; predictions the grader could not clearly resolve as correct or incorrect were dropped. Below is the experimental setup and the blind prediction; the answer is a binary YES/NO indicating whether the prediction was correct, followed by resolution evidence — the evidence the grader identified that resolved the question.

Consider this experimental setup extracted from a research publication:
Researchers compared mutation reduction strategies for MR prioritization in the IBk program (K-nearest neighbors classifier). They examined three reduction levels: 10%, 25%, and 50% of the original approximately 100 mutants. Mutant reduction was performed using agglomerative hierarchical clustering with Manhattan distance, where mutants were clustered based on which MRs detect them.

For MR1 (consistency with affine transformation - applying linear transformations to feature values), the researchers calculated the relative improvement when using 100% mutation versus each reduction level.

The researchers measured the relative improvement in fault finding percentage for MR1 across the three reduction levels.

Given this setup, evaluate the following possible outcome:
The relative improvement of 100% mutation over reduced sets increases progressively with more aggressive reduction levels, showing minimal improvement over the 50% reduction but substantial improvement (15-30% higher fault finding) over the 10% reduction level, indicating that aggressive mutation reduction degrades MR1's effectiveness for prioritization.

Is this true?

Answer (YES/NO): NO